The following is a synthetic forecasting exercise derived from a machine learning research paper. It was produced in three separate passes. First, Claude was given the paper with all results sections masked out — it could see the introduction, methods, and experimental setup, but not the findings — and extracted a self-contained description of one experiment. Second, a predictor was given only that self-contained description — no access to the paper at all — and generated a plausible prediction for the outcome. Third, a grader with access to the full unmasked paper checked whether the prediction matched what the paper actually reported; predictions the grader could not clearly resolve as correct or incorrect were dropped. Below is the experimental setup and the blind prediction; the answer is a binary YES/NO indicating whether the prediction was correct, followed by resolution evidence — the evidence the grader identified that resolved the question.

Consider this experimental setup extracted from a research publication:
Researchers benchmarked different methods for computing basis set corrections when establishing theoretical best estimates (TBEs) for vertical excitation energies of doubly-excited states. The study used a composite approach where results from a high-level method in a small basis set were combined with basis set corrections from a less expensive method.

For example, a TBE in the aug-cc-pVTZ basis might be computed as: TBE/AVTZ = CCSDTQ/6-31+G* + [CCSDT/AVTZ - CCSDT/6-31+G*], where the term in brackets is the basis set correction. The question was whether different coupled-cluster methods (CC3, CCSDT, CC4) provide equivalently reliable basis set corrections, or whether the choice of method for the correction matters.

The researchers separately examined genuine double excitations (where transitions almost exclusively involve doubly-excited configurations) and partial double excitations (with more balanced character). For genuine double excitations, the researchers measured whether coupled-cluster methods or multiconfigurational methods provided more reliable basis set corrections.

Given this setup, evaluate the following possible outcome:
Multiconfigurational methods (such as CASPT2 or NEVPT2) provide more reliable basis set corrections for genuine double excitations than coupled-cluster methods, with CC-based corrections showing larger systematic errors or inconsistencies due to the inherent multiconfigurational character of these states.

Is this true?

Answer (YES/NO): NO